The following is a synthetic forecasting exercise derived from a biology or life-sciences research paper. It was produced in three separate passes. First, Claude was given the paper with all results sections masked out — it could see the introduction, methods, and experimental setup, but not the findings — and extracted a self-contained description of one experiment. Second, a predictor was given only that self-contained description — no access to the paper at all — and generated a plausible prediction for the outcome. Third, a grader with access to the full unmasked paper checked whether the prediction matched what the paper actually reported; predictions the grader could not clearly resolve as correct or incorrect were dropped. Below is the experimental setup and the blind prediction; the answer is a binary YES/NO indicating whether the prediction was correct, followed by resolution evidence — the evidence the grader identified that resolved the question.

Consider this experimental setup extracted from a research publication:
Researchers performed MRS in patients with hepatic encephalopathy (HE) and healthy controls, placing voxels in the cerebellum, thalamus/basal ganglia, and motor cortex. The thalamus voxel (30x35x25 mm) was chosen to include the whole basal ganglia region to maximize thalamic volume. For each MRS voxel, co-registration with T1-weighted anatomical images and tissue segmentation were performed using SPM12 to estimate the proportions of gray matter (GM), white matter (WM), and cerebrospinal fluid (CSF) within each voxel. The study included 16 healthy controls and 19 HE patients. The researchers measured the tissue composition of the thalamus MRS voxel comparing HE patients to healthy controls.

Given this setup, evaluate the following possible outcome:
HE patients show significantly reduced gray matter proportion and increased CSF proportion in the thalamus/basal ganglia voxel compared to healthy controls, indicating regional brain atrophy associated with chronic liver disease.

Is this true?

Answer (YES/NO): NO